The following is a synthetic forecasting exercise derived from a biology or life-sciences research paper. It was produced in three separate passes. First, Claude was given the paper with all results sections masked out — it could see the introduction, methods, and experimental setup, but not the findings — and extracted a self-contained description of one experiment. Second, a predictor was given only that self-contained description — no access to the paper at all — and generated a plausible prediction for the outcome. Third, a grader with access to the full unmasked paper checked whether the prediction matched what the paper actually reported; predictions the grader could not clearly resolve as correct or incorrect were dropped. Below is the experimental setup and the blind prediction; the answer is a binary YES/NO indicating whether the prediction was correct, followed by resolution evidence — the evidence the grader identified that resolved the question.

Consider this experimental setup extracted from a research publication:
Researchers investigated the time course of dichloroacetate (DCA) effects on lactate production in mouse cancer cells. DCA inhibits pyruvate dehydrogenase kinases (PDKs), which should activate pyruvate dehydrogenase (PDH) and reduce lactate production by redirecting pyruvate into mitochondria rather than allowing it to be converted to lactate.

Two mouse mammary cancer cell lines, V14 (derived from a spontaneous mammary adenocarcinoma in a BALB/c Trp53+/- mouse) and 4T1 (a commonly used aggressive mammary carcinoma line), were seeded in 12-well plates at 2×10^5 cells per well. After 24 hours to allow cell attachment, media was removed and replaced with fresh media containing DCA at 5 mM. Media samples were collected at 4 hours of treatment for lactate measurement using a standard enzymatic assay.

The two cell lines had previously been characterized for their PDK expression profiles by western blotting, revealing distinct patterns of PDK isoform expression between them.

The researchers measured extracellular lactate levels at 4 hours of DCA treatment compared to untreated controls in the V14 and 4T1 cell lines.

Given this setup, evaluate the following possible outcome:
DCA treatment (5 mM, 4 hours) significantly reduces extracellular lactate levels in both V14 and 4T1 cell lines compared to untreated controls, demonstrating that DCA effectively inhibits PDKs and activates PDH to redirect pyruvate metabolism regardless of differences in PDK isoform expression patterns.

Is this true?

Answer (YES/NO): NO